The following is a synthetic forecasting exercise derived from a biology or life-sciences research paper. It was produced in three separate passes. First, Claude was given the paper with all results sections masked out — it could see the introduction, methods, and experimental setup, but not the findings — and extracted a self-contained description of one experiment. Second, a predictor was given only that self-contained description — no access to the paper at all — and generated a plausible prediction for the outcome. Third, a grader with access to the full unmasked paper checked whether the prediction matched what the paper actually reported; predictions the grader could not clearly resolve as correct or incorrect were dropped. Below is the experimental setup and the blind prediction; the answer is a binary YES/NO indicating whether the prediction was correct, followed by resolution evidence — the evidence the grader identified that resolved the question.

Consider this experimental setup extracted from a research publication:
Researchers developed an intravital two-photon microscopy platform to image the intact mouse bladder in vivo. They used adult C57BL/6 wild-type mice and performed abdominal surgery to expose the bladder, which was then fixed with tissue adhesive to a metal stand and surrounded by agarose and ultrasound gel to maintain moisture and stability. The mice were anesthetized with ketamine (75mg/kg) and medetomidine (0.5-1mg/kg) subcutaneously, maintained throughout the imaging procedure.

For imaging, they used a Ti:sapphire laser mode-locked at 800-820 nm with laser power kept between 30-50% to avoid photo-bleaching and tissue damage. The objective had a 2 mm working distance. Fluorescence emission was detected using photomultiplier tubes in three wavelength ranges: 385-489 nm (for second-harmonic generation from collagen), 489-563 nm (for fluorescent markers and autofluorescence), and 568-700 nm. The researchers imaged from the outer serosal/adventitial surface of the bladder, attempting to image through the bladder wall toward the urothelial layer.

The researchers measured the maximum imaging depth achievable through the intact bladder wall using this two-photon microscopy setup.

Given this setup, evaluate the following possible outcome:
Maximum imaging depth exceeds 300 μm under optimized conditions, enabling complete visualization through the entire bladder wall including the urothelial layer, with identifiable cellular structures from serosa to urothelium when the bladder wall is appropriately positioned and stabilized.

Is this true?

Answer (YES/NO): NO